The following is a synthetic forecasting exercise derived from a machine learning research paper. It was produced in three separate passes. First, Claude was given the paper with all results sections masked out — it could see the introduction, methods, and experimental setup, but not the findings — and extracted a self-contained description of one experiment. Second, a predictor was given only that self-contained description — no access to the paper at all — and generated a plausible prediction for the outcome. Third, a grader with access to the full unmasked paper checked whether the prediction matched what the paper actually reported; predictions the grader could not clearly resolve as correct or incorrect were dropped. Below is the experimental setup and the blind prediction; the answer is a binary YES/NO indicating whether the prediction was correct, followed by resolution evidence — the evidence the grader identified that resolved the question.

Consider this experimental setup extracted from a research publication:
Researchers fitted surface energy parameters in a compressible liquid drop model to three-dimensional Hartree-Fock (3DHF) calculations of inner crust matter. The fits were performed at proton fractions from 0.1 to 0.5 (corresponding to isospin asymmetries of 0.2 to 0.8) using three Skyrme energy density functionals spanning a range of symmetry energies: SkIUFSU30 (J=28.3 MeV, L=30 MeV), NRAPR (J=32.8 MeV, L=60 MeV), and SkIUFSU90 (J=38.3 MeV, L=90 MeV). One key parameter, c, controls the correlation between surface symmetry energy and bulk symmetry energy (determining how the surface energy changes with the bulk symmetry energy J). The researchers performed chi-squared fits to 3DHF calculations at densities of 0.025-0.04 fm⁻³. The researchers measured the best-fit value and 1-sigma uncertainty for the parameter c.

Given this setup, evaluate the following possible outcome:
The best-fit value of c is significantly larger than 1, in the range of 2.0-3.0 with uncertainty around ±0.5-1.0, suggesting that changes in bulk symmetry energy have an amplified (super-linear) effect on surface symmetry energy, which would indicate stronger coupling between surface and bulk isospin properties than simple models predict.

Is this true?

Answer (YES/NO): NO